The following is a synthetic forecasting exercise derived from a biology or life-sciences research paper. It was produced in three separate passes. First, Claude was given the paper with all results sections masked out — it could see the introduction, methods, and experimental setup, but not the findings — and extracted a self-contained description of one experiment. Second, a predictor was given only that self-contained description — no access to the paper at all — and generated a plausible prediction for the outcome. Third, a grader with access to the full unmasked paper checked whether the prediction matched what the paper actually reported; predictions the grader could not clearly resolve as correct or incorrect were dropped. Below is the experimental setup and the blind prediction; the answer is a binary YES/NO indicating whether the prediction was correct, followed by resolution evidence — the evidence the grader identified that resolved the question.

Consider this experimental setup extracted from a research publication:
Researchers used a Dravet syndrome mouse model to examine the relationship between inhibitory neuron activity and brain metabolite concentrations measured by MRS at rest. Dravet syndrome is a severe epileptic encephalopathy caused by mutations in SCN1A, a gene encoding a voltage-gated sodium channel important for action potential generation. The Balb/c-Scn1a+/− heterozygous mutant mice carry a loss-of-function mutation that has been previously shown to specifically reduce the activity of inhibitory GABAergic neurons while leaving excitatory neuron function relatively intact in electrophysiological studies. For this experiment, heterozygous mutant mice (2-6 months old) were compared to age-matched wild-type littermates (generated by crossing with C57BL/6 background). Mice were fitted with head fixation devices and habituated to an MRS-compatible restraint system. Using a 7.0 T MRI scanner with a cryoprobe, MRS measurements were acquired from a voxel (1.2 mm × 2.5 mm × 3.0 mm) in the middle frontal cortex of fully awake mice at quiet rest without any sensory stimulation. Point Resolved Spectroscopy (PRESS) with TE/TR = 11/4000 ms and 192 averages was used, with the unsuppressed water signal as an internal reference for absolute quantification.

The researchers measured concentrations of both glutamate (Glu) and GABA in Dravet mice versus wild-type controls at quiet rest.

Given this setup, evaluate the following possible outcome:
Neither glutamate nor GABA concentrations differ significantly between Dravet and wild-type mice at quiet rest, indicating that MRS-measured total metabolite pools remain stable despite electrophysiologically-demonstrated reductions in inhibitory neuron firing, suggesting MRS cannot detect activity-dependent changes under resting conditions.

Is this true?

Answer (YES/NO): NO